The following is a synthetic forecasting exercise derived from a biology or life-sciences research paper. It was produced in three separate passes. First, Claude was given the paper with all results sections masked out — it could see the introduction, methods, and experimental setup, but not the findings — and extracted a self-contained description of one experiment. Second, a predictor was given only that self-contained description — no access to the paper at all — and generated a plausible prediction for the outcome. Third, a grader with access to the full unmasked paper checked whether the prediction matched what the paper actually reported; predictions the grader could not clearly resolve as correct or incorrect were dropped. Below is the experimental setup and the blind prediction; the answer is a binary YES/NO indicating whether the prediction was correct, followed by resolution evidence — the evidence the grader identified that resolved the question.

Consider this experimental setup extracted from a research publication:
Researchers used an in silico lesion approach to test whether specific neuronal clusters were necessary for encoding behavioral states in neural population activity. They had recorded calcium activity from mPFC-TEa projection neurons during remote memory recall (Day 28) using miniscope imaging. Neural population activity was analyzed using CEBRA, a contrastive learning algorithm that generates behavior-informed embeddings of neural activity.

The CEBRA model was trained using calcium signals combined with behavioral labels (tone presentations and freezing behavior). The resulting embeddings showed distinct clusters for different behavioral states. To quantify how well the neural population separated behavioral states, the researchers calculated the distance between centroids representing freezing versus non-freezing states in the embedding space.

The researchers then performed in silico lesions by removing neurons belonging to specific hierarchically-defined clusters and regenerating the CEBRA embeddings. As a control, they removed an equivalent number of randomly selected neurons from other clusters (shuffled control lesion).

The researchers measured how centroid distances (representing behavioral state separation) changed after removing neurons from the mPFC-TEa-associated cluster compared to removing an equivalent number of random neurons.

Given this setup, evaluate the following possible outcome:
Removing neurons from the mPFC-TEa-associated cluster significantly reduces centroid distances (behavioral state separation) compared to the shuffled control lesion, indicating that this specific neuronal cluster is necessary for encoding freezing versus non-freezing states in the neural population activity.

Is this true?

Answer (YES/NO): YES